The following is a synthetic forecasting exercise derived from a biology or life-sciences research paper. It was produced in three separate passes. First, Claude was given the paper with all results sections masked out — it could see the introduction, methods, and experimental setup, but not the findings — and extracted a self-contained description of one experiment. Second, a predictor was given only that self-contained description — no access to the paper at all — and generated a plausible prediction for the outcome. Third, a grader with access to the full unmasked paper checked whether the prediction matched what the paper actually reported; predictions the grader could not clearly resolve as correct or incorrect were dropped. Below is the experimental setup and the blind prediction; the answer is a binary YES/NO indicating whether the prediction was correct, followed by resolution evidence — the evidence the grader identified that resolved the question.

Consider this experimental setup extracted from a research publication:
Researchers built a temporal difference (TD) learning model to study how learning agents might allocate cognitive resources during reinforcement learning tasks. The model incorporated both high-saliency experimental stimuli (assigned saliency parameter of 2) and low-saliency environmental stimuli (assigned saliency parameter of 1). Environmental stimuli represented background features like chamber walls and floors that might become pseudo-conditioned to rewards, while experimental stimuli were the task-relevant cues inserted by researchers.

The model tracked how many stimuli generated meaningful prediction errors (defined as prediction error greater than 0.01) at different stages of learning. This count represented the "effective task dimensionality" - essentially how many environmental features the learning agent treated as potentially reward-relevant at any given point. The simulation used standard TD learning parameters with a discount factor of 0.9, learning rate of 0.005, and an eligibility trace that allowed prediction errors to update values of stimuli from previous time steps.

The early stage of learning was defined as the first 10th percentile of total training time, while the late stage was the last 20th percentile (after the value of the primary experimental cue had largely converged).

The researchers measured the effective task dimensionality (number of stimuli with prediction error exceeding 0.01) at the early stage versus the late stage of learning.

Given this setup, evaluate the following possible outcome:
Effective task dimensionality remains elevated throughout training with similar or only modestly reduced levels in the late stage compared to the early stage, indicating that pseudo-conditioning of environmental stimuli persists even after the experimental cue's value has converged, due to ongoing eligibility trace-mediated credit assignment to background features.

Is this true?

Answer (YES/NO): NO